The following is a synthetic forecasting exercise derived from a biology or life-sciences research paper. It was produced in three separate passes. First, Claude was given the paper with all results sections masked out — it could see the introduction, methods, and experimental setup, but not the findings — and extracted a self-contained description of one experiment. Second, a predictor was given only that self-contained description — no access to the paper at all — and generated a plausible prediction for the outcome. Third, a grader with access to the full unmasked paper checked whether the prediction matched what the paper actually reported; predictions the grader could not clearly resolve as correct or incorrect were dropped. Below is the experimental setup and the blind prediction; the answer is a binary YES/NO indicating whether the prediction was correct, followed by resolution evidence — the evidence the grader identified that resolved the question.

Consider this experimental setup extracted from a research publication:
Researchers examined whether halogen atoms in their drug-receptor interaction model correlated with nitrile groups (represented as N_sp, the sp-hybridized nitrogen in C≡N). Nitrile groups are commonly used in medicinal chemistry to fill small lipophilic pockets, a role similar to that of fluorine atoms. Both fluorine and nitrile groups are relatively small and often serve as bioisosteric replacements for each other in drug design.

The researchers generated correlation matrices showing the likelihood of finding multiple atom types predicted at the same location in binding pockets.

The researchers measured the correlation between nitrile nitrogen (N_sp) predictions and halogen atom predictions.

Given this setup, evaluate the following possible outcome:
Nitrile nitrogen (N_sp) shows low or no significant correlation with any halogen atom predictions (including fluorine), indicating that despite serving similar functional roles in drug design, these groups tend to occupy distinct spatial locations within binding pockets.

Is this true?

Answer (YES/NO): NO